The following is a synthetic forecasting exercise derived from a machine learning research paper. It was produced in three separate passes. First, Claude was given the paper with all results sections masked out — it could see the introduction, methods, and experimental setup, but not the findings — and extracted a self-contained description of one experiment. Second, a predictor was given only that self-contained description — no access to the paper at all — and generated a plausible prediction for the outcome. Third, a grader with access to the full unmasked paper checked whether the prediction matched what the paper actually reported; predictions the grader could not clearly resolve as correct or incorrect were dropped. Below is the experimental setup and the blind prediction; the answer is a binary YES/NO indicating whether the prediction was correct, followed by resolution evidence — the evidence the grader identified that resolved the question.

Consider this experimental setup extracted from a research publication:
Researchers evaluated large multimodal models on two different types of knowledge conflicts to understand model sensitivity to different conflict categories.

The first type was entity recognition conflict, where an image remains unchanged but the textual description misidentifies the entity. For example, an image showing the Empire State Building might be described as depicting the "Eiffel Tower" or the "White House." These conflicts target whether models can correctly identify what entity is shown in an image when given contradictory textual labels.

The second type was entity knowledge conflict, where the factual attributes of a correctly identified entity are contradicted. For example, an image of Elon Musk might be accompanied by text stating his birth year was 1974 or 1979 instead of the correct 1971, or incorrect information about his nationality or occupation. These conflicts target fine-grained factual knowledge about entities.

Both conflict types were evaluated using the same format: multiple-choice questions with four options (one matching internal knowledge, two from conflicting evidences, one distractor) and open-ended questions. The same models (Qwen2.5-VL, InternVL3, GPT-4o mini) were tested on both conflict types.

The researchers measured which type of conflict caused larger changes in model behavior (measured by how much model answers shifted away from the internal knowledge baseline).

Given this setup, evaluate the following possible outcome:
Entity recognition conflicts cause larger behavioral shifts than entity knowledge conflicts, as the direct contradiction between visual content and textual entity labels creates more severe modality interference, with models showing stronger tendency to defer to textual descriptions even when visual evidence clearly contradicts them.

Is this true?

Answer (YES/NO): NO